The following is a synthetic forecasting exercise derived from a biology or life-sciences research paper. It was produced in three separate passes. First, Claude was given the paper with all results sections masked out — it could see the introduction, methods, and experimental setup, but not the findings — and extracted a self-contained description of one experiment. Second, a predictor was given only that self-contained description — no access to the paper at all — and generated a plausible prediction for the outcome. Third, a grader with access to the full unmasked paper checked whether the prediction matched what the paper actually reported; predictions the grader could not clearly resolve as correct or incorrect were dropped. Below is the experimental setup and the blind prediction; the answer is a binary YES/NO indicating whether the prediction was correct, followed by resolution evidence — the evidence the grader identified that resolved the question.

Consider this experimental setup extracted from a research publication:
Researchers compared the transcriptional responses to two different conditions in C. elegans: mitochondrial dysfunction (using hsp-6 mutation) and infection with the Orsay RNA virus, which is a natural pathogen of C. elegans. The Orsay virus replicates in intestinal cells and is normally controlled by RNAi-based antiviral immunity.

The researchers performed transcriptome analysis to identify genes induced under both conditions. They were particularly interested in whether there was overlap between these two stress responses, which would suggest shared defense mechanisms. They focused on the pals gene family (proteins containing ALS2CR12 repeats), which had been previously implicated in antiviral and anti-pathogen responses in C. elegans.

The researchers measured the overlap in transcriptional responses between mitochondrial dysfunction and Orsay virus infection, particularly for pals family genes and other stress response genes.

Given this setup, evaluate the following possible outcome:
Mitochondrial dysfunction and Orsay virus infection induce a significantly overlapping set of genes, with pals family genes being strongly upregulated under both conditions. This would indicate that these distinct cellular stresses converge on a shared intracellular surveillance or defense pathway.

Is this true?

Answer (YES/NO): YES